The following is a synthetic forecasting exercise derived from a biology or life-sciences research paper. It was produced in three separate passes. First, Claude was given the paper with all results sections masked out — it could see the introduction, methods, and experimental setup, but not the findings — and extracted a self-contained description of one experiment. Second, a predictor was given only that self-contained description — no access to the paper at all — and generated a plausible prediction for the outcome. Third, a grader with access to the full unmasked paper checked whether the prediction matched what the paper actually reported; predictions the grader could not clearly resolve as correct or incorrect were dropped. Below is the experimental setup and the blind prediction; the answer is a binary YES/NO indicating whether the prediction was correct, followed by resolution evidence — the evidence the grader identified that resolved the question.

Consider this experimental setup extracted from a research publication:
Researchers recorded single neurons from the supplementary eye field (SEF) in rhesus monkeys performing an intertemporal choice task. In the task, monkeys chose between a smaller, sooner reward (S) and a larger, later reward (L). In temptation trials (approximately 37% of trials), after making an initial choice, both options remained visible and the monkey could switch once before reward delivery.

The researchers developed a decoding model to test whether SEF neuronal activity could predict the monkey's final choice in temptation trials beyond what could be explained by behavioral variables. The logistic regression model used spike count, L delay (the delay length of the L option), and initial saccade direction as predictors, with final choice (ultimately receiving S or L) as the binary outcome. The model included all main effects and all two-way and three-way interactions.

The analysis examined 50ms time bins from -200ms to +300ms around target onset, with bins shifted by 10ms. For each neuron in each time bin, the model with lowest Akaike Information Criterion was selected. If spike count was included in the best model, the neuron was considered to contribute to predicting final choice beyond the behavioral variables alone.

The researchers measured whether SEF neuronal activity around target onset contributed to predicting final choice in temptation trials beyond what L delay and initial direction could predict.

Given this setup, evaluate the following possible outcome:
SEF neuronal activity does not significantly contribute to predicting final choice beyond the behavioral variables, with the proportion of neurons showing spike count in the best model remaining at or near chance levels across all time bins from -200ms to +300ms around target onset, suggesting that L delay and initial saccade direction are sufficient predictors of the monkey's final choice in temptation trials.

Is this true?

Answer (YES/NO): NO